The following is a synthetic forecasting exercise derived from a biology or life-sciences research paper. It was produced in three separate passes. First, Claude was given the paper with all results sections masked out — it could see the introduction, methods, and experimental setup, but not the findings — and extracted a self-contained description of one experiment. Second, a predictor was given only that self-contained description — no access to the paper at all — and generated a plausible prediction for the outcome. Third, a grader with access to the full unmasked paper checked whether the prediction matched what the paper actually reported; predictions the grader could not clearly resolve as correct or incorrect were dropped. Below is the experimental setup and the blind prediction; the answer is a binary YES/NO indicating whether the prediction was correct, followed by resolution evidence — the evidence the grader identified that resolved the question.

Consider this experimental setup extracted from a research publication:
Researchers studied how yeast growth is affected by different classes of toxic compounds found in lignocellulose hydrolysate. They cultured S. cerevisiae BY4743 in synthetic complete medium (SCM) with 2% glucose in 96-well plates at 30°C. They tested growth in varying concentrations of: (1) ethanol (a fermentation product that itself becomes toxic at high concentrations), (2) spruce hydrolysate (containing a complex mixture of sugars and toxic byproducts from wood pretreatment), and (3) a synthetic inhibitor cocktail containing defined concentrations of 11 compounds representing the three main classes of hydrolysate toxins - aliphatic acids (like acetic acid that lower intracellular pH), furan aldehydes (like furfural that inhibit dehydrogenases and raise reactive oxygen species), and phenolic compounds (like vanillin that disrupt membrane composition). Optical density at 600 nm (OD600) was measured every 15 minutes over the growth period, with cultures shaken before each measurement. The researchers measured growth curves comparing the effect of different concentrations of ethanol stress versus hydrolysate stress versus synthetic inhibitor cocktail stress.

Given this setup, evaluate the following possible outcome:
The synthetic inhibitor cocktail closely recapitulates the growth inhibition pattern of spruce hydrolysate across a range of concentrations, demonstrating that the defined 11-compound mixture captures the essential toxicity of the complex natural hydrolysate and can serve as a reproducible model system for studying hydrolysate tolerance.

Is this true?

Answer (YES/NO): NO